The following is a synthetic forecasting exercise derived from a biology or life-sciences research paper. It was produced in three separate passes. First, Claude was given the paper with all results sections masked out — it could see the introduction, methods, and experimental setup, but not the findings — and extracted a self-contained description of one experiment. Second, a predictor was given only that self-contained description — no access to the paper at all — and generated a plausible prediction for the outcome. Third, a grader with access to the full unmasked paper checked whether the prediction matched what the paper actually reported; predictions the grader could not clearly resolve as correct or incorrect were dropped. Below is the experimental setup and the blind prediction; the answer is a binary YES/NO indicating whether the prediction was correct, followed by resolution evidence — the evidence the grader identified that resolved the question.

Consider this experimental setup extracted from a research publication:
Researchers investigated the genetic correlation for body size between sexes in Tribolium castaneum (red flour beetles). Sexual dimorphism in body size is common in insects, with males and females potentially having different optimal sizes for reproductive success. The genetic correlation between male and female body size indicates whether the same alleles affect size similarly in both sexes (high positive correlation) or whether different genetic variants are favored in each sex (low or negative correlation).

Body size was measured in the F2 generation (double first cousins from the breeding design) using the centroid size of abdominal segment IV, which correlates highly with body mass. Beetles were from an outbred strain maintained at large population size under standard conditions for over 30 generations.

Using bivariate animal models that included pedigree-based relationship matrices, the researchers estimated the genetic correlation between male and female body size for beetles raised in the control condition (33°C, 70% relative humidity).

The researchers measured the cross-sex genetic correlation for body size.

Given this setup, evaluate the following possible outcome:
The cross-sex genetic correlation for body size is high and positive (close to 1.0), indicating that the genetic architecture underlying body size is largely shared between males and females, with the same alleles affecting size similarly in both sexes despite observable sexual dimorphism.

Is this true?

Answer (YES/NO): YES